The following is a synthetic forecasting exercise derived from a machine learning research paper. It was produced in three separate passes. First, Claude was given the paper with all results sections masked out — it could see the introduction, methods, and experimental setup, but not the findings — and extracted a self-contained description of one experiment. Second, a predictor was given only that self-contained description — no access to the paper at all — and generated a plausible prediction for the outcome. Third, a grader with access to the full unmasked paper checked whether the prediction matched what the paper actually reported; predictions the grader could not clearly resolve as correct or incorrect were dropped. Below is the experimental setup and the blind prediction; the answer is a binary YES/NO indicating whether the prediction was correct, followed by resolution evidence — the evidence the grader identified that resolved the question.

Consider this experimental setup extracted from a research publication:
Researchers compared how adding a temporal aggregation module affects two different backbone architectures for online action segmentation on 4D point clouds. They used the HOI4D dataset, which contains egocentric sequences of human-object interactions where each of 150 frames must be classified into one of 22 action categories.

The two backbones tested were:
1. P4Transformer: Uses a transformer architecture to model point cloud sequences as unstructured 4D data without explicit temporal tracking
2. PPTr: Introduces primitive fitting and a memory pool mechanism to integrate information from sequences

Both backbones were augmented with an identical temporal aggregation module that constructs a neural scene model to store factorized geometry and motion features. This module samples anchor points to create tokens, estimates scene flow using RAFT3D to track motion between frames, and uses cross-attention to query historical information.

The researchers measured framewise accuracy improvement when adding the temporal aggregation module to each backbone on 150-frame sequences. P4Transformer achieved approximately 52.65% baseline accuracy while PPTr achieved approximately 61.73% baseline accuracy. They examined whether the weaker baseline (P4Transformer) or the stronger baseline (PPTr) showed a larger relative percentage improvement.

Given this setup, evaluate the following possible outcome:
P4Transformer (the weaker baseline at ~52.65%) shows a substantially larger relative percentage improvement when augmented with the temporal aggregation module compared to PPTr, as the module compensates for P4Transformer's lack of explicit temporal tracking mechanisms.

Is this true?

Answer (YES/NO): YES